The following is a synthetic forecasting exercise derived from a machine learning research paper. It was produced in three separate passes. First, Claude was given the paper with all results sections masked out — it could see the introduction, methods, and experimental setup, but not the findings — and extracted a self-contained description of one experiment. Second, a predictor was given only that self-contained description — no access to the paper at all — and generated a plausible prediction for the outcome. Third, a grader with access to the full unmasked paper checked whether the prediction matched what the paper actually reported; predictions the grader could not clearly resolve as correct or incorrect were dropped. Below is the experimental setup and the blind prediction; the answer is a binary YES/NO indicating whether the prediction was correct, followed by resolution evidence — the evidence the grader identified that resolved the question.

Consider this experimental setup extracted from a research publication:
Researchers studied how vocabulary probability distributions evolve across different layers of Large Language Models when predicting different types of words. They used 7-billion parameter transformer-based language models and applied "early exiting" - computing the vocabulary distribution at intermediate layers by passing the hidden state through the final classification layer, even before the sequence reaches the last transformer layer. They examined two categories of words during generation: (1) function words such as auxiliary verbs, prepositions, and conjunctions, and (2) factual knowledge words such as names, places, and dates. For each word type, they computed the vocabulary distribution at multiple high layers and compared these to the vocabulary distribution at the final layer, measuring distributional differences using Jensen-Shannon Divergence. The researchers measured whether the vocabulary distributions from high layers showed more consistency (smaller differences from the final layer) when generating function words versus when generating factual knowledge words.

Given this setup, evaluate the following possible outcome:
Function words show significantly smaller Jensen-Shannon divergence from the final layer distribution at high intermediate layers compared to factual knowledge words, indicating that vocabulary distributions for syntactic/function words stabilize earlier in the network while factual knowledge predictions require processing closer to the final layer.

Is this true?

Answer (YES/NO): YES